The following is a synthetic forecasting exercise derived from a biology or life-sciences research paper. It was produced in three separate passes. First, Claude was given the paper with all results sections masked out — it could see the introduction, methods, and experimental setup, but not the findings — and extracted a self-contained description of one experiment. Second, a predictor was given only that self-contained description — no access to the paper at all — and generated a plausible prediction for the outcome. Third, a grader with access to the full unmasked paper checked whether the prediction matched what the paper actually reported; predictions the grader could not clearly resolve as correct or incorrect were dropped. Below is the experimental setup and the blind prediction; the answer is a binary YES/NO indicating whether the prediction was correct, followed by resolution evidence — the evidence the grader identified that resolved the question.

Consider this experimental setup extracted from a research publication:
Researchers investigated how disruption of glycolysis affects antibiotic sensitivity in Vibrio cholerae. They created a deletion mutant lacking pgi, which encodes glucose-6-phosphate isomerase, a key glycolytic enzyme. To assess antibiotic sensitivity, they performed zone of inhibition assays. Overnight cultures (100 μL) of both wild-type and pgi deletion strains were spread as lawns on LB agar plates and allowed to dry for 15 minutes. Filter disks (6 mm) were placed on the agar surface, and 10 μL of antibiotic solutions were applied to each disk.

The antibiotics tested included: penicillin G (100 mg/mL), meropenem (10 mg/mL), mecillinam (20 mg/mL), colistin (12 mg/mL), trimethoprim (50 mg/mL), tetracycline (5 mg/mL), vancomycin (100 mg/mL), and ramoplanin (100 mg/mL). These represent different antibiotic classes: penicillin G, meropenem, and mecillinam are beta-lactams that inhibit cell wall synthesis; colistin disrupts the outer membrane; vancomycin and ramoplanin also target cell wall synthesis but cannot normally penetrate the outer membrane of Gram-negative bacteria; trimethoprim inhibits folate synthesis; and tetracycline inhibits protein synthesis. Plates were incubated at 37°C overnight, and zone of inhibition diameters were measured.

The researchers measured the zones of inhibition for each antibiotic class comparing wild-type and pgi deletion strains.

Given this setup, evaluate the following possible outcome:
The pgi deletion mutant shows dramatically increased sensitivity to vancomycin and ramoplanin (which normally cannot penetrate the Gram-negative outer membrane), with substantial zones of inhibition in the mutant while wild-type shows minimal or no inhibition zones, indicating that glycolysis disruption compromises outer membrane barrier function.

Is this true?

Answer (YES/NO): NO